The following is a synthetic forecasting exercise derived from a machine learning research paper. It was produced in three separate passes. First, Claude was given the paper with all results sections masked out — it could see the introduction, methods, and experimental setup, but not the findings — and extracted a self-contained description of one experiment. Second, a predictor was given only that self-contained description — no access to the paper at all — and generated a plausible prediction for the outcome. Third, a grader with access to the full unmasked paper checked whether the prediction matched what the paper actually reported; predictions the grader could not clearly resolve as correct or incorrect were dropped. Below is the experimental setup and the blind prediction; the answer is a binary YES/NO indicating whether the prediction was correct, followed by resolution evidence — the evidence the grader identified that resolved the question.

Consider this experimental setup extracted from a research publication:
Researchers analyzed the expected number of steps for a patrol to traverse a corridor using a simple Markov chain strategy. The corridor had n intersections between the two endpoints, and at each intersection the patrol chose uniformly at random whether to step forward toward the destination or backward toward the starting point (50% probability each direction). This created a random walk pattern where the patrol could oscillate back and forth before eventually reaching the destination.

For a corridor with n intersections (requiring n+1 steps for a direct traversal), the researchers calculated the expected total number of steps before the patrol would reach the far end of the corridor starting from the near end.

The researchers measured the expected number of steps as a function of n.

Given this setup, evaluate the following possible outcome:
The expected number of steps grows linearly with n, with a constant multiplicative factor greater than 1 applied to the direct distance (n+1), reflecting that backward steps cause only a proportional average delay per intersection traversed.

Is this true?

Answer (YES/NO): NO